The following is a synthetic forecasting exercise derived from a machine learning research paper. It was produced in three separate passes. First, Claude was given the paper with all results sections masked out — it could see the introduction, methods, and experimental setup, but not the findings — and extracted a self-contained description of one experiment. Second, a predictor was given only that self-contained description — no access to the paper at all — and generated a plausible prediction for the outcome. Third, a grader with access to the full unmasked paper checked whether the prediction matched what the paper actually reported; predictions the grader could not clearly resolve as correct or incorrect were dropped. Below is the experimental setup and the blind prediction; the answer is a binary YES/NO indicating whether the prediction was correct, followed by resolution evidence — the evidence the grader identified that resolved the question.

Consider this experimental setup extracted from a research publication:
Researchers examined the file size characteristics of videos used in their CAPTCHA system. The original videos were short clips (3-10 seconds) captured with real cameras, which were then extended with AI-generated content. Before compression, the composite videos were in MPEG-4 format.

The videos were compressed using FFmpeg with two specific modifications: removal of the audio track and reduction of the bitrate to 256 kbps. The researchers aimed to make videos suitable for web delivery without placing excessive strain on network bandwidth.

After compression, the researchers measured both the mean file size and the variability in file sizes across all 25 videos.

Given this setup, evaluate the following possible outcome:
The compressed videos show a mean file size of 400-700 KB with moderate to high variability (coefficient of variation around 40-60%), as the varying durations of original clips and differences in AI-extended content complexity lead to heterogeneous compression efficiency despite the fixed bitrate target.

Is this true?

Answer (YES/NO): NO